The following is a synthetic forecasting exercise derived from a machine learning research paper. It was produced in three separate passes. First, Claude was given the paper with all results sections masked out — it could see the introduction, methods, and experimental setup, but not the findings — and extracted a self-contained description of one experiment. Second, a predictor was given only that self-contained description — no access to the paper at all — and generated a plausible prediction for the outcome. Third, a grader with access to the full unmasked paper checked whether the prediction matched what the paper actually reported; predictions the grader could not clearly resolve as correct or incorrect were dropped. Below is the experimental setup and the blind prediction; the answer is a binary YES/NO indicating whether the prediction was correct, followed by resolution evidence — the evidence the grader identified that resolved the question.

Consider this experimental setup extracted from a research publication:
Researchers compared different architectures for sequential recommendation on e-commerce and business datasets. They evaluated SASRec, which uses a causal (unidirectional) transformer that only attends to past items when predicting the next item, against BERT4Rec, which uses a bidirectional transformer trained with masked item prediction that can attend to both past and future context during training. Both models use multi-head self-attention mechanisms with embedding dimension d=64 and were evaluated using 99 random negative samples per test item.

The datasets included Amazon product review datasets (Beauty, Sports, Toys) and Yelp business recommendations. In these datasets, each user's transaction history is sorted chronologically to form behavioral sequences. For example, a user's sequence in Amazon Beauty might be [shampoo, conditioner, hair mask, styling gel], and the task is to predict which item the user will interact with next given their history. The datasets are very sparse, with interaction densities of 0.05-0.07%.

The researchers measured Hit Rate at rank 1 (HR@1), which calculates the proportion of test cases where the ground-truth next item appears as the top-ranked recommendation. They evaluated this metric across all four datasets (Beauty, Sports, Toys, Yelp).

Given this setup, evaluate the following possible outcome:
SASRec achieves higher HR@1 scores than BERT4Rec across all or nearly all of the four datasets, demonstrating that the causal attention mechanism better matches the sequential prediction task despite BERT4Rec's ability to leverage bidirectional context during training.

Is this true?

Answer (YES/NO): YES